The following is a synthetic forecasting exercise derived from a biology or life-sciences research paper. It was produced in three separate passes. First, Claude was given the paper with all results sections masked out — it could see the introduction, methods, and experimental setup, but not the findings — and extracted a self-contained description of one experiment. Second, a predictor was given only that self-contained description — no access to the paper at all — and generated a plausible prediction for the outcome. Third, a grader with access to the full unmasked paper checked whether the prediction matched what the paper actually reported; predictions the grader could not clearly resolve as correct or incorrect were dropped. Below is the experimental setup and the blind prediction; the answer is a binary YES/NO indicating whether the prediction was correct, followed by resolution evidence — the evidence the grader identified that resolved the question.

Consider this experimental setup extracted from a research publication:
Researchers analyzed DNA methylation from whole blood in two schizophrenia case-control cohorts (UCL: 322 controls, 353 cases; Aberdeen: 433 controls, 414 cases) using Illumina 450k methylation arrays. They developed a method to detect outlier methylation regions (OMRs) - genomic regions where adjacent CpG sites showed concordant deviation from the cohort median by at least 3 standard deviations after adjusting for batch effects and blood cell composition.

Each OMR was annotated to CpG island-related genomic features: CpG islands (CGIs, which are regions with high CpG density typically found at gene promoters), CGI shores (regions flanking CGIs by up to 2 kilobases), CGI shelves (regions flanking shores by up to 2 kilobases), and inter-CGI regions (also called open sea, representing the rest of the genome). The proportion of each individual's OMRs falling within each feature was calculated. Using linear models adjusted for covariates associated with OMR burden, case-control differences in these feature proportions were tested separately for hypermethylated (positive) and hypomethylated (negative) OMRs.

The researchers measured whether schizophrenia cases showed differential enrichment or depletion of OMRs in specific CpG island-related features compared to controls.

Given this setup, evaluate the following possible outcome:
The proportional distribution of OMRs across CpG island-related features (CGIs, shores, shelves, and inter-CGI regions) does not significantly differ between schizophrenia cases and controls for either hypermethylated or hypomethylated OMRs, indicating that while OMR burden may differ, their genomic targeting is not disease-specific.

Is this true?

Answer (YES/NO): YES